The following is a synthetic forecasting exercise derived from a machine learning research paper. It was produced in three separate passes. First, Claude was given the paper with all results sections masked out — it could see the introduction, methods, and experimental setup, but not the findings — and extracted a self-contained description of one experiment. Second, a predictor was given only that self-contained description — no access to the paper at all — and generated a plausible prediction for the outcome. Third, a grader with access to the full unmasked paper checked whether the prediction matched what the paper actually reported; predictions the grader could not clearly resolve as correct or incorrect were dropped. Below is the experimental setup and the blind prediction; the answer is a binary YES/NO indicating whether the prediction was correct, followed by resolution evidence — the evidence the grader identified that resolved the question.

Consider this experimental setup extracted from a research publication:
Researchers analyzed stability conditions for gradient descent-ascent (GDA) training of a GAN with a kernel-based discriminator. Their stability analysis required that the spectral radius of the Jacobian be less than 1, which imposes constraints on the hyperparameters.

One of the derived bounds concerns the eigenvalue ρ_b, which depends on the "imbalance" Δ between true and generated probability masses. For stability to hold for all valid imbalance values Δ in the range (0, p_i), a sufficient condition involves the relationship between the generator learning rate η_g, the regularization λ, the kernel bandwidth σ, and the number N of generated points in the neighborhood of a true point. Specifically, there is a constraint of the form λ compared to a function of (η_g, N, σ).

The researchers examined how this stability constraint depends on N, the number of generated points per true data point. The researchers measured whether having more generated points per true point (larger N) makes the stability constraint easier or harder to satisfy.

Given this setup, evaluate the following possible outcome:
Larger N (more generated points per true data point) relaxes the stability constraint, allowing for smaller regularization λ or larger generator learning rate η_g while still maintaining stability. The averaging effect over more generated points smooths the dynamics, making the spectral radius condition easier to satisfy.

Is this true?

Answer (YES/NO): YES